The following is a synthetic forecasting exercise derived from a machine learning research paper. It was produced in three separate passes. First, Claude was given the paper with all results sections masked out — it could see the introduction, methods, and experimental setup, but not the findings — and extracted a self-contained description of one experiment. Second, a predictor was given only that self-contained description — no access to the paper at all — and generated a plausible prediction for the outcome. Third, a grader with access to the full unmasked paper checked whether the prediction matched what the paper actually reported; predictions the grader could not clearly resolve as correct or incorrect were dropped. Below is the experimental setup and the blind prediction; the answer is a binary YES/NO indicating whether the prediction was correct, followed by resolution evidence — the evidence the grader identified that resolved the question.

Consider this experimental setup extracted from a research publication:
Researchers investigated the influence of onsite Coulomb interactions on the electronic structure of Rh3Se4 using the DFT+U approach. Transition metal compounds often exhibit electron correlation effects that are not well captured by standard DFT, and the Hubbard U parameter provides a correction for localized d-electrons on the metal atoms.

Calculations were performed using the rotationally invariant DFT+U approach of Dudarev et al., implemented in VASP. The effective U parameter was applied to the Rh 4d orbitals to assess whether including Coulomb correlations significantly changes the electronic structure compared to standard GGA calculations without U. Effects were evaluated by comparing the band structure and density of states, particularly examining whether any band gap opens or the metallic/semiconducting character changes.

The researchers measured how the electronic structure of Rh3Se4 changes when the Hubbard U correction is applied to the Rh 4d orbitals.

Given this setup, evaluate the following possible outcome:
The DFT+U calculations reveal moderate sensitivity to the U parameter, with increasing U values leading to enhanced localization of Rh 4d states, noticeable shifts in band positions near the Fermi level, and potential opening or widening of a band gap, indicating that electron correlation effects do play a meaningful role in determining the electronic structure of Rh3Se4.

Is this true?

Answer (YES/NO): NO